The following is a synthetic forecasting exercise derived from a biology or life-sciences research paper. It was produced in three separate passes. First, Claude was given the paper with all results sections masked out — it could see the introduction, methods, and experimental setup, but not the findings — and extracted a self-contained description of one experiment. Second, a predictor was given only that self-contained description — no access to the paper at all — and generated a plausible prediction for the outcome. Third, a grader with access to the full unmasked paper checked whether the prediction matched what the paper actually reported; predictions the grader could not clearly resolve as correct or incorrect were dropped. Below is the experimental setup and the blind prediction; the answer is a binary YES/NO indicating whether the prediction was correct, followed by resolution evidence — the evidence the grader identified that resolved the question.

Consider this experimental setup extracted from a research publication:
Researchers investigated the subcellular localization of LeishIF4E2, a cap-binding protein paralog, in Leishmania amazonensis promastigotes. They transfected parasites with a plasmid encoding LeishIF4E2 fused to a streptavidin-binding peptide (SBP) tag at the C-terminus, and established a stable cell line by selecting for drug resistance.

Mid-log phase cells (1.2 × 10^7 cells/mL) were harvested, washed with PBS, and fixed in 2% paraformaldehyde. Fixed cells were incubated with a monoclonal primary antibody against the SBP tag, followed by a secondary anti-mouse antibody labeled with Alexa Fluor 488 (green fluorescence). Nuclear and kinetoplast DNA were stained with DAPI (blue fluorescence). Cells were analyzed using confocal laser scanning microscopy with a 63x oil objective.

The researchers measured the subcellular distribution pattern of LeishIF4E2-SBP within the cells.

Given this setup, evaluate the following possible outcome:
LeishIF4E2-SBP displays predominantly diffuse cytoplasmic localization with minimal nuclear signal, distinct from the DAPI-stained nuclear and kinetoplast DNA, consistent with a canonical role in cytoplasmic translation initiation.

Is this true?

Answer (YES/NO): NO